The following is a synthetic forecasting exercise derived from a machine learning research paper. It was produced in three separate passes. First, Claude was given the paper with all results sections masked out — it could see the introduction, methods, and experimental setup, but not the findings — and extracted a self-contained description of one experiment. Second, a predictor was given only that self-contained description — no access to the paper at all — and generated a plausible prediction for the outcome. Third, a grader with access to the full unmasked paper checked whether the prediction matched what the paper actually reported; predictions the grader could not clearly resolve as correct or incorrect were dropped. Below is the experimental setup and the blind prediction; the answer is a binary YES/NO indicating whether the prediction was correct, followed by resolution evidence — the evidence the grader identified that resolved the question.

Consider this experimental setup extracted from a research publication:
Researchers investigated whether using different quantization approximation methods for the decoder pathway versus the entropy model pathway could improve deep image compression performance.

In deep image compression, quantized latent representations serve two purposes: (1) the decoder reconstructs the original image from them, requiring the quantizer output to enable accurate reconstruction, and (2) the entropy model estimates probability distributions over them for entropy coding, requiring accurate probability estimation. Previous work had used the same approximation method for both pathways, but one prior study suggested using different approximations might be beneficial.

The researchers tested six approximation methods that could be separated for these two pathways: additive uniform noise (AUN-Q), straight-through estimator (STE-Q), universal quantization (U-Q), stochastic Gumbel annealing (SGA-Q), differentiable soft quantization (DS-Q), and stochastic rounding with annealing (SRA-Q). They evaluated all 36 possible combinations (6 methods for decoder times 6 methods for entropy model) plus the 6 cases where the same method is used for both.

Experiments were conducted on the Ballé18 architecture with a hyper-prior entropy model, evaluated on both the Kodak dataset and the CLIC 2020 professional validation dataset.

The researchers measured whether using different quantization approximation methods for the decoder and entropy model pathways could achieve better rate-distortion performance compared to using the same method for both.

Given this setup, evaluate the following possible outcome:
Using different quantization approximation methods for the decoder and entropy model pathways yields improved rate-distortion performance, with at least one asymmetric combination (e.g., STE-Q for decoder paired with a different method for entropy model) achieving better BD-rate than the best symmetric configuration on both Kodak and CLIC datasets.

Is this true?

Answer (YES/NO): YES